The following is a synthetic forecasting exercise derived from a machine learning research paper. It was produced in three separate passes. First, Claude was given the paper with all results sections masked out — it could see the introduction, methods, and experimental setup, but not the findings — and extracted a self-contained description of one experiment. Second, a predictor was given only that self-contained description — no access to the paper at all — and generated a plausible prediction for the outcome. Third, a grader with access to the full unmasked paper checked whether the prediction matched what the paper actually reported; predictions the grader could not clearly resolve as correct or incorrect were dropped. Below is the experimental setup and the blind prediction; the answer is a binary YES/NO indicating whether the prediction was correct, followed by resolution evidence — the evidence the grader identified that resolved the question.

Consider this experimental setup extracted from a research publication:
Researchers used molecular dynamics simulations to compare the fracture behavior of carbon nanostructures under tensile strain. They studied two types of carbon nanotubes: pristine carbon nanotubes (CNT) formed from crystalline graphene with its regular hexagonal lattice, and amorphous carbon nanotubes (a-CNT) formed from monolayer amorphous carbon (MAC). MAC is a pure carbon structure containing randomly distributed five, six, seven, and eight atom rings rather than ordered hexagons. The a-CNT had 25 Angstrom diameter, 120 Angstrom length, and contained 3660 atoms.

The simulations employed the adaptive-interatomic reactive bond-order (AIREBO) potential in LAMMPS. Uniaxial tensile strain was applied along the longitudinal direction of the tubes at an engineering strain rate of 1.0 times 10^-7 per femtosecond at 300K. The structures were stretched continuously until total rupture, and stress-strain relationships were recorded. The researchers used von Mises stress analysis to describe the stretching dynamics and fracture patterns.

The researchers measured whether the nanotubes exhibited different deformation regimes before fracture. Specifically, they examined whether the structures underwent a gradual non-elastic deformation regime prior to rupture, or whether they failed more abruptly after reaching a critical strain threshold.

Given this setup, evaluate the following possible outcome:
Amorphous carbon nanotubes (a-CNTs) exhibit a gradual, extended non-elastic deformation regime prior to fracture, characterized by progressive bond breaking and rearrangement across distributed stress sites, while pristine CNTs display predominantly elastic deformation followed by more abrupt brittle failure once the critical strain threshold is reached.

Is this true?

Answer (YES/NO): YES